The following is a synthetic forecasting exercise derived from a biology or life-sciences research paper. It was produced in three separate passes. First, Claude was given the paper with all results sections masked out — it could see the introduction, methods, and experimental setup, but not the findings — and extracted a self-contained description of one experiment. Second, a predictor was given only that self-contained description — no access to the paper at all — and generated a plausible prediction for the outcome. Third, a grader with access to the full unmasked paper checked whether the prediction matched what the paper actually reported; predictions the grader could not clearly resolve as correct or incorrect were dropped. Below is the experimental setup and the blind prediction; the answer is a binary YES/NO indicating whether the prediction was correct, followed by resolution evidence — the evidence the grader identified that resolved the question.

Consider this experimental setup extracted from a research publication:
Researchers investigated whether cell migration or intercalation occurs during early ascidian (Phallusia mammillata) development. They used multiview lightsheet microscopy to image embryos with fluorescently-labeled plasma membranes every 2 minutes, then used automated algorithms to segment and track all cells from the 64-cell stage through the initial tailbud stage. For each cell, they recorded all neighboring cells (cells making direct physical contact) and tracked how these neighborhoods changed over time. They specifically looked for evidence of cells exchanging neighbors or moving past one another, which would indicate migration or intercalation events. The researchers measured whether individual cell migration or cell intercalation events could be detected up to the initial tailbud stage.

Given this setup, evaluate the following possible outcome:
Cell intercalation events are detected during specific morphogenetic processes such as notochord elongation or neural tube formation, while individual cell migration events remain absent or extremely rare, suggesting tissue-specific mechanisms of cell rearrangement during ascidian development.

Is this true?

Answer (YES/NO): NO